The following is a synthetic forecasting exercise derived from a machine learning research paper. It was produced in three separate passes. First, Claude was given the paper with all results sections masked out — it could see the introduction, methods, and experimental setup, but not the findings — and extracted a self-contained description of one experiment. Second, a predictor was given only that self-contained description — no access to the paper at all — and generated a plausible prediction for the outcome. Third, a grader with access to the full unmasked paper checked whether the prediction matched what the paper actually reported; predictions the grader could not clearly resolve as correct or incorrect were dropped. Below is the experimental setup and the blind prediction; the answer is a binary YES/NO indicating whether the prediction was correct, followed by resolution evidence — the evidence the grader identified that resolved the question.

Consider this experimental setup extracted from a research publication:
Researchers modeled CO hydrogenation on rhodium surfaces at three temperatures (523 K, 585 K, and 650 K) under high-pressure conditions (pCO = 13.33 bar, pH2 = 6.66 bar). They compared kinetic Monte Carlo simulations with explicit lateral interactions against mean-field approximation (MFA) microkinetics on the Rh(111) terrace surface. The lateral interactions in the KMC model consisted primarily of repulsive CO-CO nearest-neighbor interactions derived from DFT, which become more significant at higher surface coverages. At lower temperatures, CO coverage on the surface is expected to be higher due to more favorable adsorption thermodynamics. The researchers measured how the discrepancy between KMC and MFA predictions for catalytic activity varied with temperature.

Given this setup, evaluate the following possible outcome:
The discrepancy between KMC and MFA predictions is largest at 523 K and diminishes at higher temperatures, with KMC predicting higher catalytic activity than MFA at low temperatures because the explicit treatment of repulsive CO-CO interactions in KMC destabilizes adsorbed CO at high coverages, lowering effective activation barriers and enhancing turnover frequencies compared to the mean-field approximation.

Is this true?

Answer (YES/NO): NO